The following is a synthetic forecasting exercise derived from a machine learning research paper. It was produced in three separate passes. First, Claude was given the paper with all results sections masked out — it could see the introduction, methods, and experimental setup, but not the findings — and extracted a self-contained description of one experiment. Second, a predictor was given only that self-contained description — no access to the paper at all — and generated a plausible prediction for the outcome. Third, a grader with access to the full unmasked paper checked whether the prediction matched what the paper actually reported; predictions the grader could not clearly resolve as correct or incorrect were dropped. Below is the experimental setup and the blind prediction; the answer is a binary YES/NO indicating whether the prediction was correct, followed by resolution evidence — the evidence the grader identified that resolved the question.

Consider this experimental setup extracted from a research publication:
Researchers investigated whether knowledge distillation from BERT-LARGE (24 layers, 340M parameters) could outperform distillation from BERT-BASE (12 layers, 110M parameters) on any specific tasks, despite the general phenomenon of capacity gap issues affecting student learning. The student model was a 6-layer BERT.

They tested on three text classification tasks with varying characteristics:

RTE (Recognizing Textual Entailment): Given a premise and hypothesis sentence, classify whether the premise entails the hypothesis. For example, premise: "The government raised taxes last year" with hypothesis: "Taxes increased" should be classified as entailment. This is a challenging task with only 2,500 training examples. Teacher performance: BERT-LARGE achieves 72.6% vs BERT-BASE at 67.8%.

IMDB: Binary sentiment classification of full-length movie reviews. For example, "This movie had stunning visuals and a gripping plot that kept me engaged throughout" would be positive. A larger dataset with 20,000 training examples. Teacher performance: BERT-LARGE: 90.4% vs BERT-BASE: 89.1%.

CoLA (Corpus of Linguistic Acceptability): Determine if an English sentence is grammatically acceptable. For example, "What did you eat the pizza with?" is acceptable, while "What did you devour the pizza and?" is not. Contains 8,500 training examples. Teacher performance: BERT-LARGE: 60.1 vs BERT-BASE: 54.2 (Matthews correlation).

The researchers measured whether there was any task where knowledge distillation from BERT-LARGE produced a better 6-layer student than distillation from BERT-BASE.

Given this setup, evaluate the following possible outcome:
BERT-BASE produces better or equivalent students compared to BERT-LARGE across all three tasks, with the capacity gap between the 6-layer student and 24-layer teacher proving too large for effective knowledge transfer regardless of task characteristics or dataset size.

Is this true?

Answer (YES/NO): YES